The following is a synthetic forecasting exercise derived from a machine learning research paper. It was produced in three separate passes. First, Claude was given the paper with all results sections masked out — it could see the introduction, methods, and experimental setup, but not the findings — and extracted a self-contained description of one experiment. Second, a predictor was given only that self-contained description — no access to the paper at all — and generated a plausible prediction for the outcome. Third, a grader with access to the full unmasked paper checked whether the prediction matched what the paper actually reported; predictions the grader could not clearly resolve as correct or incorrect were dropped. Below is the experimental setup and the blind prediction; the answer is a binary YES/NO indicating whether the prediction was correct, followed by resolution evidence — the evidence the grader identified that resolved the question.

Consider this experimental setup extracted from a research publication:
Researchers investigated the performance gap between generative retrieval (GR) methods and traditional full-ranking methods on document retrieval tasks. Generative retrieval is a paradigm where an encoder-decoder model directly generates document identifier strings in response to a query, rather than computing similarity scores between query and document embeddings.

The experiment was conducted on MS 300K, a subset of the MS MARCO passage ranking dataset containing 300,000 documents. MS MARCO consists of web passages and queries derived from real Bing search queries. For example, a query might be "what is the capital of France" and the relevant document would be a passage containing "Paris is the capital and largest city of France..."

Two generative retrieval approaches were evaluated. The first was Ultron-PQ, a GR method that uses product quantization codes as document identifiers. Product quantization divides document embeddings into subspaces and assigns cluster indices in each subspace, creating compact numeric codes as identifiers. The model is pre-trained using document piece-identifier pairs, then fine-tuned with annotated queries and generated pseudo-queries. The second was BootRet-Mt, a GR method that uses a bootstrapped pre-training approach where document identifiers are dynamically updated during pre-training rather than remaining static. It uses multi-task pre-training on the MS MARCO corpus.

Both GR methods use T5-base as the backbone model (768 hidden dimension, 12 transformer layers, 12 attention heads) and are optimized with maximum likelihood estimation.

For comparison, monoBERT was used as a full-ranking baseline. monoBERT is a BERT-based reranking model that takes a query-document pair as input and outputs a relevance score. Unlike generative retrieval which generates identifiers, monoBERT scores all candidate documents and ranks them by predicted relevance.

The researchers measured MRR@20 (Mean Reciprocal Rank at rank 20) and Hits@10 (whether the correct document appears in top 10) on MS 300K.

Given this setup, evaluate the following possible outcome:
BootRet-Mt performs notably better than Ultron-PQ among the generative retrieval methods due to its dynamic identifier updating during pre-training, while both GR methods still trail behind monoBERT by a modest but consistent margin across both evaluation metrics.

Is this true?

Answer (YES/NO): NO